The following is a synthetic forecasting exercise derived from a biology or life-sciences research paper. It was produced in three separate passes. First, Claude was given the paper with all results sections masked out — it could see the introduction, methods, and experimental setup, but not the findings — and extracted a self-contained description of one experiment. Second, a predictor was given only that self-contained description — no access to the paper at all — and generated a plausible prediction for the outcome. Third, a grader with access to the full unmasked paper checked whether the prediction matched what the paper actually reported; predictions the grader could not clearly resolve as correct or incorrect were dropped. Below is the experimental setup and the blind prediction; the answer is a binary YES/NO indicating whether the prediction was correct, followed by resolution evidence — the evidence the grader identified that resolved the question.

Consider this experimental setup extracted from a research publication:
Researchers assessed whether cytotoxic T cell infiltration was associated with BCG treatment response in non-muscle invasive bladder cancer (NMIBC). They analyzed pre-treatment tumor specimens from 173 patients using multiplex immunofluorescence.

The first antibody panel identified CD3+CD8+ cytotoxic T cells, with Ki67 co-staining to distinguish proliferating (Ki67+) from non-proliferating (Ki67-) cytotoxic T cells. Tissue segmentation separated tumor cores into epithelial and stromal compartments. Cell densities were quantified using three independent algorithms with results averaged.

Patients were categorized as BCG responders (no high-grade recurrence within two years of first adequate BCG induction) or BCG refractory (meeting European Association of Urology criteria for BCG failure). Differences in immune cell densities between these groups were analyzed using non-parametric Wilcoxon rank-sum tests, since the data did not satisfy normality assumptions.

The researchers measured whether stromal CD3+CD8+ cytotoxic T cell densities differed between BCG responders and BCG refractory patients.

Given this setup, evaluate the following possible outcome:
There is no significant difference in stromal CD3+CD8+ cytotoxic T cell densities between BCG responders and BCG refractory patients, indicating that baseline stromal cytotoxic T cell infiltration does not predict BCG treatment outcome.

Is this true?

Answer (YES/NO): NO